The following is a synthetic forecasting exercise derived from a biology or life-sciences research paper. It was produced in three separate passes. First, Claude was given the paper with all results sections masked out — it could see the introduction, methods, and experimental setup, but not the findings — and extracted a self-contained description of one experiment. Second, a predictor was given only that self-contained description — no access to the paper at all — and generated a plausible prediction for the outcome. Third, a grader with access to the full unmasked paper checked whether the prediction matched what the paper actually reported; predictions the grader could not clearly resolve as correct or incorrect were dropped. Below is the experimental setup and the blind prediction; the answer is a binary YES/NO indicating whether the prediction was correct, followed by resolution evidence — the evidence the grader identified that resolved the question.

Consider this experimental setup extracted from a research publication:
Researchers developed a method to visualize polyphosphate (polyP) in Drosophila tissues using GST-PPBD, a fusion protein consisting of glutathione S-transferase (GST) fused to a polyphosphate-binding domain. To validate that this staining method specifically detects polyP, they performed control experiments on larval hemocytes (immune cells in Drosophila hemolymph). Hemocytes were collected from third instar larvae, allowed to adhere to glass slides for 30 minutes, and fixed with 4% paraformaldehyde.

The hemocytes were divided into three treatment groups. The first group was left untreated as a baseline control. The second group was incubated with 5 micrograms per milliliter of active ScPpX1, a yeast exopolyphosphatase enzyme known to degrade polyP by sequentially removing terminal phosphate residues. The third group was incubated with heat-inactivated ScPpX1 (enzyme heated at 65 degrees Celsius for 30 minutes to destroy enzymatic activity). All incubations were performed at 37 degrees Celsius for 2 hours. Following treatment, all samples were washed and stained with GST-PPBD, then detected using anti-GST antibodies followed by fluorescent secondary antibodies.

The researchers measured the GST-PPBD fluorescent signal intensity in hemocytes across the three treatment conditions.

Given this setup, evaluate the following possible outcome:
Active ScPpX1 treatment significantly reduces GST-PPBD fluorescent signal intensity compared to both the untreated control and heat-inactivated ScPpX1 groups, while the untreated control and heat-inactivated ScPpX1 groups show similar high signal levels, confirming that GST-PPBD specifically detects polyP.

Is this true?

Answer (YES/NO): YES